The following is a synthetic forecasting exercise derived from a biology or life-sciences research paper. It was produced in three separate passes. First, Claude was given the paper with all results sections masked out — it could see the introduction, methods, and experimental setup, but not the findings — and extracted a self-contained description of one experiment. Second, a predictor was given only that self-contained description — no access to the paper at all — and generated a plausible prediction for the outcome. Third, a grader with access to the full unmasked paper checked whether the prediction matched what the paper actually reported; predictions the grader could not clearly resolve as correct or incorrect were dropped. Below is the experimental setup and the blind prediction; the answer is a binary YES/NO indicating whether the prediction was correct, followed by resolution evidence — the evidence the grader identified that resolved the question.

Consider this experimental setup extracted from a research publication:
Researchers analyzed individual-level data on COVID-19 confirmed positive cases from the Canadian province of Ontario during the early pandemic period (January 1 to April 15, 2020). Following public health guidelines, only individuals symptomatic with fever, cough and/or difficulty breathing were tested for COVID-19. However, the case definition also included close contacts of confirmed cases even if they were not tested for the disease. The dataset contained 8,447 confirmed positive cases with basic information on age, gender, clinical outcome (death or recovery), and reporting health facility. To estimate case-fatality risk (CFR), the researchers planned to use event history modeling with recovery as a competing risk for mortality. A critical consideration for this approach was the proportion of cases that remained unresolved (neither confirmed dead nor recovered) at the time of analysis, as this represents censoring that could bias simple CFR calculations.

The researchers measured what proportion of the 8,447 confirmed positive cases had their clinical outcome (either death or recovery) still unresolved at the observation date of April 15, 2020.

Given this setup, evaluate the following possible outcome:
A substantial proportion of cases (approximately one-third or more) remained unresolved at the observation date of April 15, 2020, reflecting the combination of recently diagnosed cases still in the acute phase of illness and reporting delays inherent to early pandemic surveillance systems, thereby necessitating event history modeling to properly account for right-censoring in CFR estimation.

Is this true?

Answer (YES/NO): YES